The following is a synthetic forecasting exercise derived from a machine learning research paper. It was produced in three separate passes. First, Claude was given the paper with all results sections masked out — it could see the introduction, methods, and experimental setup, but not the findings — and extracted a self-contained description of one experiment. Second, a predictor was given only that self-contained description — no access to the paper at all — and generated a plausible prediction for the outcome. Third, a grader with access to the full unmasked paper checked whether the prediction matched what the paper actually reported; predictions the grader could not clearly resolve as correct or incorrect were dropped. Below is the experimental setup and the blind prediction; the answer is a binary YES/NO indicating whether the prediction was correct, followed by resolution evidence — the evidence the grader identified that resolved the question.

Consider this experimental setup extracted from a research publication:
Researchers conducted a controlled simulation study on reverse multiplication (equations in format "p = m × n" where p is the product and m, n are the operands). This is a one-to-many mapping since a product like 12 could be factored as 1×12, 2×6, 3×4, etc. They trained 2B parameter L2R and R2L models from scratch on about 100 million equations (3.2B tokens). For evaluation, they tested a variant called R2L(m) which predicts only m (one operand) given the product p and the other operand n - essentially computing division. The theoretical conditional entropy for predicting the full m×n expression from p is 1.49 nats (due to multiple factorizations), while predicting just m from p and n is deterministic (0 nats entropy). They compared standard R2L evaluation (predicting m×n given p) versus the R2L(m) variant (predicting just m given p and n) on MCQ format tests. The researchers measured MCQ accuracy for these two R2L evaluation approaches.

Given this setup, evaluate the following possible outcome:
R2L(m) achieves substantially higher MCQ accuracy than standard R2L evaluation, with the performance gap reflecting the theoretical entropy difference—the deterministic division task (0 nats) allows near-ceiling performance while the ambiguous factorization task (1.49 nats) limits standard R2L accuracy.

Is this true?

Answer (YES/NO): NO